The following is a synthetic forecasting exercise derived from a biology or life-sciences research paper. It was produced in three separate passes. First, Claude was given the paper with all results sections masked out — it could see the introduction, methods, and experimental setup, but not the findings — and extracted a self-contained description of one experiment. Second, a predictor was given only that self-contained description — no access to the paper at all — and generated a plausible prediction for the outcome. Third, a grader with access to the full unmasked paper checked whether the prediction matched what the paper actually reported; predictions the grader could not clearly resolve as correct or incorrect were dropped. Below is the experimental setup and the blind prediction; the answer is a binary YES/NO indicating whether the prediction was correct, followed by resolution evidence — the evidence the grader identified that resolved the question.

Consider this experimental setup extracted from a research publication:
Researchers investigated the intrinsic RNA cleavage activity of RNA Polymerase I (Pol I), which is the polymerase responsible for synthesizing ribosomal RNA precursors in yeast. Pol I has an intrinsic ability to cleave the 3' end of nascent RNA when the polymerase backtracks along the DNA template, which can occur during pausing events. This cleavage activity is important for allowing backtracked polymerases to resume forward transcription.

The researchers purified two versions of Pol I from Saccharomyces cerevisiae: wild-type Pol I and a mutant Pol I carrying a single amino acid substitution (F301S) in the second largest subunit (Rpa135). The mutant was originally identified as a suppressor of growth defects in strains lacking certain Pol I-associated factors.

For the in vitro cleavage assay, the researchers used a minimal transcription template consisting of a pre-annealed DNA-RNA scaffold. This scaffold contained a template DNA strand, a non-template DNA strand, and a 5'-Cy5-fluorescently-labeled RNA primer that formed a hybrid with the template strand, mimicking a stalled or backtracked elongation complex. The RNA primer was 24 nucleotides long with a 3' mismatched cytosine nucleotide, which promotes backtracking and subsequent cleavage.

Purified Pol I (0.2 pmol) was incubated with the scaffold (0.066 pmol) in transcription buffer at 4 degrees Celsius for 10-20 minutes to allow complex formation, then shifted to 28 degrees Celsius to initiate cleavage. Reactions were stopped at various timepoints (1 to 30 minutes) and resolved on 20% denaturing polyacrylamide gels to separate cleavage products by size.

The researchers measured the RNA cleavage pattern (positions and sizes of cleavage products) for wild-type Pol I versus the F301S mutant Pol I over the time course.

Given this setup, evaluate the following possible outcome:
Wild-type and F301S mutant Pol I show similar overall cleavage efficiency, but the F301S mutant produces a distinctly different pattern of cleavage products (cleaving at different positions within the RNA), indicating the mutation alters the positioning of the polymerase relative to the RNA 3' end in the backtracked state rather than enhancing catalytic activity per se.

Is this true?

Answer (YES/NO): NO